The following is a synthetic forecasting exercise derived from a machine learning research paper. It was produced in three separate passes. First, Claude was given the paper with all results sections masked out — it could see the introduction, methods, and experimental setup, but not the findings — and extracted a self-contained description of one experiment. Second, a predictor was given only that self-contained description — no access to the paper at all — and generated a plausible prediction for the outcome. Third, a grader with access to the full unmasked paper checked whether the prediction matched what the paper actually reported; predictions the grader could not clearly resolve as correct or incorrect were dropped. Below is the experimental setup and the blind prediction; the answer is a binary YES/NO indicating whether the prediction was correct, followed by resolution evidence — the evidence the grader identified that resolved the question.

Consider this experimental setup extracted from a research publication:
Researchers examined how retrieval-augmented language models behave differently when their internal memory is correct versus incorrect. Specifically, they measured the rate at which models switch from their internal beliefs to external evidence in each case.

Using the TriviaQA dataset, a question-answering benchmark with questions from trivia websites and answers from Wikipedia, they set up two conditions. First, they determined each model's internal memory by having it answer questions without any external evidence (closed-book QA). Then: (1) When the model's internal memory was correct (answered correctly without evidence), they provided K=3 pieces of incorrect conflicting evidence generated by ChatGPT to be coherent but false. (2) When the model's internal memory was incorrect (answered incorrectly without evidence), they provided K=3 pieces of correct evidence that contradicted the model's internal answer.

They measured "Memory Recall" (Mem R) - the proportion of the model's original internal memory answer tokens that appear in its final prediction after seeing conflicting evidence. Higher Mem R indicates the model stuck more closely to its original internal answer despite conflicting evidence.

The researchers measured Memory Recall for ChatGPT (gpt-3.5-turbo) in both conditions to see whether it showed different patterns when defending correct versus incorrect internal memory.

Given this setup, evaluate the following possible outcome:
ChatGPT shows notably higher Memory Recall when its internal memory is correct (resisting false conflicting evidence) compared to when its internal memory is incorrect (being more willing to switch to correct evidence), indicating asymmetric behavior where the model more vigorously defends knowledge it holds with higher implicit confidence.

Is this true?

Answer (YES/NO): NO